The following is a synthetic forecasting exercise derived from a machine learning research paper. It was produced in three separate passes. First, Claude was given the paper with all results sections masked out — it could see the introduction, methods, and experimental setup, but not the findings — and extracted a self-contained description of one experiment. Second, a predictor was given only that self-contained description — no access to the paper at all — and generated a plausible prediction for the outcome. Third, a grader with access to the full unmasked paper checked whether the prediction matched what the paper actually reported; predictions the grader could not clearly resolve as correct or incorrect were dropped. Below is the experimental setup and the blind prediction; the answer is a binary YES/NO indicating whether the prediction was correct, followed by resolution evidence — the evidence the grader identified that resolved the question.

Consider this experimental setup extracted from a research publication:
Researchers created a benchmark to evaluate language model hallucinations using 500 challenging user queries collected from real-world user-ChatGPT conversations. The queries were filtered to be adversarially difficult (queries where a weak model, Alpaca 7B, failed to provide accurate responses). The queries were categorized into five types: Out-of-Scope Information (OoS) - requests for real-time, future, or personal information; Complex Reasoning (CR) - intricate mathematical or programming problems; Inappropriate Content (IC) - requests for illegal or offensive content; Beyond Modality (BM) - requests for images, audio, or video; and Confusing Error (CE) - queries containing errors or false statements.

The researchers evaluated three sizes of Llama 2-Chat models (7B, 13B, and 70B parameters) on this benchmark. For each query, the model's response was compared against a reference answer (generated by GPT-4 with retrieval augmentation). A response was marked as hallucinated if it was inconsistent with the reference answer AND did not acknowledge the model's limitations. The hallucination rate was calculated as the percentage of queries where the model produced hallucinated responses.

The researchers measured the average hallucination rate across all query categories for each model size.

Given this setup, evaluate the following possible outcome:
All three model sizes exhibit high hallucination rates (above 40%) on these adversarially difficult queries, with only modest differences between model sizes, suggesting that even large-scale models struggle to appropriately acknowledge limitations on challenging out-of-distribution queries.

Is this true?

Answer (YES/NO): YES